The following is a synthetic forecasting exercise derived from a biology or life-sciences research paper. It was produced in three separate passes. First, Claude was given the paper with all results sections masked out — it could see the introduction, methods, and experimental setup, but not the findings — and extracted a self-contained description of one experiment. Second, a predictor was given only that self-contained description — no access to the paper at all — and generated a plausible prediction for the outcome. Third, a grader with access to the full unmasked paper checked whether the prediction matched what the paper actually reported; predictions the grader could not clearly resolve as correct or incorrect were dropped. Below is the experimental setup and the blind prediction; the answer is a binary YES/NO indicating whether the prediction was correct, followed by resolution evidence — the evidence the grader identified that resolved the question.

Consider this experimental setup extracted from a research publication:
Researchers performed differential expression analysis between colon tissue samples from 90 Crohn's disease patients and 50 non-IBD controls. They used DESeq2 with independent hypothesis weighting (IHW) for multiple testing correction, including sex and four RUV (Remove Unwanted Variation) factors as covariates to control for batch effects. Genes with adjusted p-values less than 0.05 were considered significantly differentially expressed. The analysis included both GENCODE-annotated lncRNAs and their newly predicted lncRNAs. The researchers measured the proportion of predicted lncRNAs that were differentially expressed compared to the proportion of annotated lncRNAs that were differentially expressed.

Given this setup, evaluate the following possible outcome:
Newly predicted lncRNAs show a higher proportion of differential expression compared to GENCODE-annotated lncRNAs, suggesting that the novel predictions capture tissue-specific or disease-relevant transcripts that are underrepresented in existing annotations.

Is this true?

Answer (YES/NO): YES